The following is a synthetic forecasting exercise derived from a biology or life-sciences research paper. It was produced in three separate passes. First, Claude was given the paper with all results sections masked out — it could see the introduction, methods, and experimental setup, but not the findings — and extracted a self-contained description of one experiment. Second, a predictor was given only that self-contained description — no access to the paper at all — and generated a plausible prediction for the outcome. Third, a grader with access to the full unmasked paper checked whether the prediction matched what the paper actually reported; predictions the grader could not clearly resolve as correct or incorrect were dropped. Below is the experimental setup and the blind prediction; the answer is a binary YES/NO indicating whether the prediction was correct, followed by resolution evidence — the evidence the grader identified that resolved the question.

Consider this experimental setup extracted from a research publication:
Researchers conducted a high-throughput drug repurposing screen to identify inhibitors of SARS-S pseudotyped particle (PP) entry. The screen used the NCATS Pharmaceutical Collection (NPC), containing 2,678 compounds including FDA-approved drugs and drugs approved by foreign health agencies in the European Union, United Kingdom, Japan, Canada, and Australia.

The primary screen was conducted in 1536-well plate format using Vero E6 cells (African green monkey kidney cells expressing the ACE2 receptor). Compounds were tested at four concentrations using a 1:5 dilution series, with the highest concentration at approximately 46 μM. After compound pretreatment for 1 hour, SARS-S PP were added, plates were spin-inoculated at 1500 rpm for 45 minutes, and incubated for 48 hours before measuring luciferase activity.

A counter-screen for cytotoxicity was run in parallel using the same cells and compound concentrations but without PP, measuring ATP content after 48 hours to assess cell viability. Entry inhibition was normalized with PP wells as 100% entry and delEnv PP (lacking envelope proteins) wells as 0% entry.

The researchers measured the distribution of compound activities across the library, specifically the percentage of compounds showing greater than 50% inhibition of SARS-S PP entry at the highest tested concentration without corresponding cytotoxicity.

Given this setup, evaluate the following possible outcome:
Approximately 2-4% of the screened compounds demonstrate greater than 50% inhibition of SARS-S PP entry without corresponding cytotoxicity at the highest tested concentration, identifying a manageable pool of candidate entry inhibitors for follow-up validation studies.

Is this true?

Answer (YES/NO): YES